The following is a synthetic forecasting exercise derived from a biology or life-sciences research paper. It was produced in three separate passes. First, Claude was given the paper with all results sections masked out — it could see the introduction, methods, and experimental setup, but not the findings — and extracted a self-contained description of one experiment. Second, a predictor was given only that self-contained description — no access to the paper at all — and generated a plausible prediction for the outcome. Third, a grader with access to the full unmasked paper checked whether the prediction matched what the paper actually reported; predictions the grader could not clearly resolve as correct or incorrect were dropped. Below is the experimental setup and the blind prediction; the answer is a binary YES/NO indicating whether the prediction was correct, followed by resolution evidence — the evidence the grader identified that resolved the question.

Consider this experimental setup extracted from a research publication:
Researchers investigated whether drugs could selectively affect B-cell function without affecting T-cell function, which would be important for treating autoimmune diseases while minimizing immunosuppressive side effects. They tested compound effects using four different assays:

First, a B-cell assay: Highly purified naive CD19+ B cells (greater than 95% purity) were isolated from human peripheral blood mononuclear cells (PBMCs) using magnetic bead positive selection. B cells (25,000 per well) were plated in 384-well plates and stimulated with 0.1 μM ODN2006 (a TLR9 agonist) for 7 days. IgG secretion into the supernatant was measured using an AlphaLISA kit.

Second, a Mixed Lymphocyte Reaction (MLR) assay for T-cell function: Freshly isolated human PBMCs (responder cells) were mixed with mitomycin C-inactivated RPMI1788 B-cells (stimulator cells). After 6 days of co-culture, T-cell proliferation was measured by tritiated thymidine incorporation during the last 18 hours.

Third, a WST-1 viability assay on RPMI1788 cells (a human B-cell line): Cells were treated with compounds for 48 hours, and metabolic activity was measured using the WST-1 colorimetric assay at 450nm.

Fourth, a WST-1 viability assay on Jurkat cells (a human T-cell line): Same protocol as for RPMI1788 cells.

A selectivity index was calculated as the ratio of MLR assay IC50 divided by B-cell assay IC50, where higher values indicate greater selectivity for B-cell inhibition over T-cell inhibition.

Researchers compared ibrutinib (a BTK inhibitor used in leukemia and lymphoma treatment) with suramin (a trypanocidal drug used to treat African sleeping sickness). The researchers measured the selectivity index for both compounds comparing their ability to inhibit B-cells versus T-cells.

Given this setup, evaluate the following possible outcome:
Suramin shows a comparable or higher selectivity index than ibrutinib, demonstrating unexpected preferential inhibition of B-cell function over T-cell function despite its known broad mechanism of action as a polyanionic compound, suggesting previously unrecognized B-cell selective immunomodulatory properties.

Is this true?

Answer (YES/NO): NO